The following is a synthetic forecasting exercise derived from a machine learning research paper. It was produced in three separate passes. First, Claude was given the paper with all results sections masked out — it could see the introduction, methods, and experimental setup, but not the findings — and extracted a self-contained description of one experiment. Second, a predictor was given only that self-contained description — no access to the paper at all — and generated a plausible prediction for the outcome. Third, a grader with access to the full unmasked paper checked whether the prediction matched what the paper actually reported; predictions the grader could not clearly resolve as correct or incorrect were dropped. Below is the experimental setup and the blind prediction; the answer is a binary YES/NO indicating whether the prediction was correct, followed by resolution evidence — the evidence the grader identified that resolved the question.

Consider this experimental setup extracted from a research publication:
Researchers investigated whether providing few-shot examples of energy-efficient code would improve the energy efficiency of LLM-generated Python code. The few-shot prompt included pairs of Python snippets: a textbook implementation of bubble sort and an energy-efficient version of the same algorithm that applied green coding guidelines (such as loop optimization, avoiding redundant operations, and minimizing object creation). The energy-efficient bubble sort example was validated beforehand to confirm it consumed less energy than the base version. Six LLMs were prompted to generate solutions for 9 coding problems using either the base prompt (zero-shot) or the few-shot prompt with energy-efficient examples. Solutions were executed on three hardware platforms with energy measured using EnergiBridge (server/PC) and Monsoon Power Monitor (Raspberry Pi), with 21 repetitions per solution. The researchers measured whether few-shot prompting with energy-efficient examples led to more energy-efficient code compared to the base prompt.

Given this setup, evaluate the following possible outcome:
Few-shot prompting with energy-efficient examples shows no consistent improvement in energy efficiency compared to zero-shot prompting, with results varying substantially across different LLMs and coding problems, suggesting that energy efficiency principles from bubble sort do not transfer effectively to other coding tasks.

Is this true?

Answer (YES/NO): YES